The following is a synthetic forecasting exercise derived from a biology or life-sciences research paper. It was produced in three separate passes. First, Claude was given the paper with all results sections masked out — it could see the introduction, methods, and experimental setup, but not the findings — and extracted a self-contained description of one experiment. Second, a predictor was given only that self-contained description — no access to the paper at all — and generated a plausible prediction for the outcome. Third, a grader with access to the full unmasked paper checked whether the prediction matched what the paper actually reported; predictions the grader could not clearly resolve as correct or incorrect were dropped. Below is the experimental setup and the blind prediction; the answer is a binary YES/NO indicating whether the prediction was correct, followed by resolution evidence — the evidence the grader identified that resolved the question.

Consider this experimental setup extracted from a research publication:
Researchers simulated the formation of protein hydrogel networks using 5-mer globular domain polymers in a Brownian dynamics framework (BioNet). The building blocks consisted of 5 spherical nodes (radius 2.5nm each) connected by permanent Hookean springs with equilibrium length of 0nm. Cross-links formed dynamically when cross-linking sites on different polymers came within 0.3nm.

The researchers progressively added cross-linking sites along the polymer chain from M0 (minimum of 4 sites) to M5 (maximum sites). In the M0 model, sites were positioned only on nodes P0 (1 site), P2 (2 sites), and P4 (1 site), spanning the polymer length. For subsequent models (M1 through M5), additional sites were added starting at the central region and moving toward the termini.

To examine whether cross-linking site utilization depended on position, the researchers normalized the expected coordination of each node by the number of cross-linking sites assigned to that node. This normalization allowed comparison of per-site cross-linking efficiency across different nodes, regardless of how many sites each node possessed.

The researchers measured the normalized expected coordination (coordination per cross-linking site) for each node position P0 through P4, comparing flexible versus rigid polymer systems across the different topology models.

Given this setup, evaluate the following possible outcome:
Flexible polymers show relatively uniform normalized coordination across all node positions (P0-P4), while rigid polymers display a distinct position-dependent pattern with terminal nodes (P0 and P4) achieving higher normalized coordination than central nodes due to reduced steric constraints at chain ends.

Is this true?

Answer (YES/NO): NO